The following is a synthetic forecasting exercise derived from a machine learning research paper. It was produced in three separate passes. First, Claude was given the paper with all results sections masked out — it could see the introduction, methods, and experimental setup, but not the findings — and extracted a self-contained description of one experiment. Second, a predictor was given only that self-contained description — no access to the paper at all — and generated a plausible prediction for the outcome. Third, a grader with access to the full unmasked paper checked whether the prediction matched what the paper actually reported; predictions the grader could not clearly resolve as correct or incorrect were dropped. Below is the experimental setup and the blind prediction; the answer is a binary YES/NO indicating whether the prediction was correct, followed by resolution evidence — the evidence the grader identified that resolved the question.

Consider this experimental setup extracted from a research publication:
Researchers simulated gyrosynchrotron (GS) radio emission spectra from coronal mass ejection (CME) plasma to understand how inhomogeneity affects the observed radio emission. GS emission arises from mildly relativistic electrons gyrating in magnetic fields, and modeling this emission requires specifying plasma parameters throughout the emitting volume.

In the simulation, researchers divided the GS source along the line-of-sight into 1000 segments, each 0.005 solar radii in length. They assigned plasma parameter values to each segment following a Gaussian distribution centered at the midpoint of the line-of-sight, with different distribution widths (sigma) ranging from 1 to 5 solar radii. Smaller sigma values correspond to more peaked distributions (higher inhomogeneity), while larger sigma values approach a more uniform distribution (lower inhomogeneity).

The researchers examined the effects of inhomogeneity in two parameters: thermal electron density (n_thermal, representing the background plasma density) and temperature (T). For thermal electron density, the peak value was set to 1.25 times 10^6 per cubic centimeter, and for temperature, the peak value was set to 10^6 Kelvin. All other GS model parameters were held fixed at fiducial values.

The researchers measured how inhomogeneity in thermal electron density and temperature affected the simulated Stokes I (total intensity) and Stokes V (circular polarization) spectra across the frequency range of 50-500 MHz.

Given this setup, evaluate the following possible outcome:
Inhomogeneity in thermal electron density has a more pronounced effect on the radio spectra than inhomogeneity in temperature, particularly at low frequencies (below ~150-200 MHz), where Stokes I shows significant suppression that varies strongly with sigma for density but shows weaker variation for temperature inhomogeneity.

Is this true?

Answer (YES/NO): NO